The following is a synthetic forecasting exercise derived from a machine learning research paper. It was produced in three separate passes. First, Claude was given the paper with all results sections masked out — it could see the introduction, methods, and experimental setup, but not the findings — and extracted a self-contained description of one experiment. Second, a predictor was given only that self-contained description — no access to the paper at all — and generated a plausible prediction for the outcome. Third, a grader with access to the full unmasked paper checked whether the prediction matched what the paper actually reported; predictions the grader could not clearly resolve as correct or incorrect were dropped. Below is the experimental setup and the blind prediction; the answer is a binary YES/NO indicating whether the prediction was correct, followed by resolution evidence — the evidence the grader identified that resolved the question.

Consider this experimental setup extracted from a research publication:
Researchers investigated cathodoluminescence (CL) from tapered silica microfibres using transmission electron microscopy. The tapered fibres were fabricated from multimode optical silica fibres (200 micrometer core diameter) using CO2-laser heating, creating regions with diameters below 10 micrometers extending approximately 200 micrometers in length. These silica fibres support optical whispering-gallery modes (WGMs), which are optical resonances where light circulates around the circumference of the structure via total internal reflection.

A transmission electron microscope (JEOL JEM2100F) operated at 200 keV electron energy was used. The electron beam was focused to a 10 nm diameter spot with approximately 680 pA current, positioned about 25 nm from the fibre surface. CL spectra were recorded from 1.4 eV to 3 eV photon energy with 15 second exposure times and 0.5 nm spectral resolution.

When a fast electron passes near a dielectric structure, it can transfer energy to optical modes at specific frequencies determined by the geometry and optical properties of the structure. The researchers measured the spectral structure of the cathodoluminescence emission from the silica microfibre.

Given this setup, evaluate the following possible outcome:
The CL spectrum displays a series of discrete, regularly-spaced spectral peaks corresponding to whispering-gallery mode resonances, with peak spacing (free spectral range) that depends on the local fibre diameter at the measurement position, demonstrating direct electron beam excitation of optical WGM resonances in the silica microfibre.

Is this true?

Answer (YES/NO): YES